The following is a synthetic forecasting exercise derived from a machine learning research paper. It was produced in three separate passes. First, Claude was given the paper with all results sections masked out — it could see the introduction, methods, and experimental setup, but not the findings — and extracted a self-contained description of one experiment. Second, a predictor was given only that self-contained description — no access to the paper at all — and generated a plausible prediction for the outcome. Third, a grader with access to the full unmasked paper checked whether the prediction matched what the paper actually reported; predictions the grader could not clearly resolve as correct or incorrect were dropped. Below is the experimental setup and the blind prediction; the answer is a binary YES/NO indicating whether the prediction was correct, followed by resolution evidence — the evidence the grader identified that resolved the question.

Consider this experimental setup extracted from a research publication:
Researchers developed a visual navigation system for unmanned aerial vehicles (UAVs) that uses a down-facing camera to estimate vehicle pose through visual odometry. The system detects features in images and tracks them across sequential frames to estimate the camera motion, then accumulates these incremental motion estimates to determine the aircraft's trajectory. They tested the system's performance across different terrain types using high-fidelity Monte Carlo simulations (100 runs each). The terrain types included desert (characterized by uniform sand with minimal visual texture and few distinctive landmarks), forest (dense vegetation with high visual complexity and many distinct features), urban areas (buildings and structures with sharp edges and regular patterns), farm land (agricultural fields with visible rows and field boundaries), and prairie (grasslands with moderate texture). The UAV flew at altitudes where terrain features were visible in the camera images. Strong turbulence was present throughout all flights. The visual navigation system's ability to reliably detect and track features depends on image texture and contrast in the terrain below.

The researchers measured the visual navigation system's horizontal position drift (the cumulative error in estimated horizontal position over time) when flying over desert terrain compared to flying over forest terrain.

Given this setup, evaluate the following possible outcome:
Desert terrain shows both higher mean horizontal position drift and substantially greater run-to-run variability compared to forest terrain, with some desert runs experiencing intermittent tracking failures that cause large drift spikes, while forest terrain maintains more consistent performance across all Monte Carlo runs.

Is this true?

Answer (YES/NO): NO